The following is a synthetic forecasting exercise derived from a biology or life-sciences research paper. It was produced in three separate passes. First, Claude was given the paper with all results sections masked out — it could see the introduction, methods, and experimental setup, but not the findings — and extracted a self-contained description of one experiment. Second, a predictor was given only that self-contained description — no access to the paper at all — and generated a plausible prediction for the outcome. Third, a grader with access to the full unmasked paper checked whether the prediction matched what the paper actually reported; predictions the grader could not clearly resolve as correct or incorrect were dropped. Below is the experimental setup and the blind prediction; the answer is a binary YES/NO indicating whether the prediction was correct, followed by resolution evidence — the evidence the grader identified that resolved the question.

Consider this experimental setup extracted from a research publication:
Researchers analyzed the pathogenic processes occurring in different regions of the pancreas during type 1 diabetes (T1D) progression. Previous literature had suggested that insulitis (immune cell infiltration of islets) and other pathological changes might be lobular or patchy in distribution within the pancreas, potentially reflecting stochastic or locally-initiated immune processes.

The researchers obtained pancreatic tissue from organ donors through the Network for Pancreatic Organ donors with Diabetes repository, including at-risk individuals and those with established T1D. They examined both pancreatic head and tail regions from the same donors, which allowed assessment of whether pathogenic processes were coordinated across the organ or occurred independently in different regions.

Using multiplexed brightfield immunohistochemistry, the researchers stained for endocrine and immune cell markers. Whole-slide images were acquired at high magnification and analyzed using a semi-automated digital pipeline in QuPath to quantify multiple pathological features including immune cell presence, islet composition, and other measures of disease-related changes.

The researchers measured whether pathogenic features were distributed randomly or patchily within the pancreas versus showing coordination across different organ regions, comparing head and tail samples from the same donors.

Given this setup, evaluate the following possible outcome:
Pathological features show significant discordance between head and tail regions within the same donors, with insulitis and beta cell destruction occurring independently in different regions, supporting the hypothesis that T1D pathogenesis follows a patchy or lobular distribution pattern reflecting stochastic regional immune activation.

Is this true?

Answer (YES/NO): NO